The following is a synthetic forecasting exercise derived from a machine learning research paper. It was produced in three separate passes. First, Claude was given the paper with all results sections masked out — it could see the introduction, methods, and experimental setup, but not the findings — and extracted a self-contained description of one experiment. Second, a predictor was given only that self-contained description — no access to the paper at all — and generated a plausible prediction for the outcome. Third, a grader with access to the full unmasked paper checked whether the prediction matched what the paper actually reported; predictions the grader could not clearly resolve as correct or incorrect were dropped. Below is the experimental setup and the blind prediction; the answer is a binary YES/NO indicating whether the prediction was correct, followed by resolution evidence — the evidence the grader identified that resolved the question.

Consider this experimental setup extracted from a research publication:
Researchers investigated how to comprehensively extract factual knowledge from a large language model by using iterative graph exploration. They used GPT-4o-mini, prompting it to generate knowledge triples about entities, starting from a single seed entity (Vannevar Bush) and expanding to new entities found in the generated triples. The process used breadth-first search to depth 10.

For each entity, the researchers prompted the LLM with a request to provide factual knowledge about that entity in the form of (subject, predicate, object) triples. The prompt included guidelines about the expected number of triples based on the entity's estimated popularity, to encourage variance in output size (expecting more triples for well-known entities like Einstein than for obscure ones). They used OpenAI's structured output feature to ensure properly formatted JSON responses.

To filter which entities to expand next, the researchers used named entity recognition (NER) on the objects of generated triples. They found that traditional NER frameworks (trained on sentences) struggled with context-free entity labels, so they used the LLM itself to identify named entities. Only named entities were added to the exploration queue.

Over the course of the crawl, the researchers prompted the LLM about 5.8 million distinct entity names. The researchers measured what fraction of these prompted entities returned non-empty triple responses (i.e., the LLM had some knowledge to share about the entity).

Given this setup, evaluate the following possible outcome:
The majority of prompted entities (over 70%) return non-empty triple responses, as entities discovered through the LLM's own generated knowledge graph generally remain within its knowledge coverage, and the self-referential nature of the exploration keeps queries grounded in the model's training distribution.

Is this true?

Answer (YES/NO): NO